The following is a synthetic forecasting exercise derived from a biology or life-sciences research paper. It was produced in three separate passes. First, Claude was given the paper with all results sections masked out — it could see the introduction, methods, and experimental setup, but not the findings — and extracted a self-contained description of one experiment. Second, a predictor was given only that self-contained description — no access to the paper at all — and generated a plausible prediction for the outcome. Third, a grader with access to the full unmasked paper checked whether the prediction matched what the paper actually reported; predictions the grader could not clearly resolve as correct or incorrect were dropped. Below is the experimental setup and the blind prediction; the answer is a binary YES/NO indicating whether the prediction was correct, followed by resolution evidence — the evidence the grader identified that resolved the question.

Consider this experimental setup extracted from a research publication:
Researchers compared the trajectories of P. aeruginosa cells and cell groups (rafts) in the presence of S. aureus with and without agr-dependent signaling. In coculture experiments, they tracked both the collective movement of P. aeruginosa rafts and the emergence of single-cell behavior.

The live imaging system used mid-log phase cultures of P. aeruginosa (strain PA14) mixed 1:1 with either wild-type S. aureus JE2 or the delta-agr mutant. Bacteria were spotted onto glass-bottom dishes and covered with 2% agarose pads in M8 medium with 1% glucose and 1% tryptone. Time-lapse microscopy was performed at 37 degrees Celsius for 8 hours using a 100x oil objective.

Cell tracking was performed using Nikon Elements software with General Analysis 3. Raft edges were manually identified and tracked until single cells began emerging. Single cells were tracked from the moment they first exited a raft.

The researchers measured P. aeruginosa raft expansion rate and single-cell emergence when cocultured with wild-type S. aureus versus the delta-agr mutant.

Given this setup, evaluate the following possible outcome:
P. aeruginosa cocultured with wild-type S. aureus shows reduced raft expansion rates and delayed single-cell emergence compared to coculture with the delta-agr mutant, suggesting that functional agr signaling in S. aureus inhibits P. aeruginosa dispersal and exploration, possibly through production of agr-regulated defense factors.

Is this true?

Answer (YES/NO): NO